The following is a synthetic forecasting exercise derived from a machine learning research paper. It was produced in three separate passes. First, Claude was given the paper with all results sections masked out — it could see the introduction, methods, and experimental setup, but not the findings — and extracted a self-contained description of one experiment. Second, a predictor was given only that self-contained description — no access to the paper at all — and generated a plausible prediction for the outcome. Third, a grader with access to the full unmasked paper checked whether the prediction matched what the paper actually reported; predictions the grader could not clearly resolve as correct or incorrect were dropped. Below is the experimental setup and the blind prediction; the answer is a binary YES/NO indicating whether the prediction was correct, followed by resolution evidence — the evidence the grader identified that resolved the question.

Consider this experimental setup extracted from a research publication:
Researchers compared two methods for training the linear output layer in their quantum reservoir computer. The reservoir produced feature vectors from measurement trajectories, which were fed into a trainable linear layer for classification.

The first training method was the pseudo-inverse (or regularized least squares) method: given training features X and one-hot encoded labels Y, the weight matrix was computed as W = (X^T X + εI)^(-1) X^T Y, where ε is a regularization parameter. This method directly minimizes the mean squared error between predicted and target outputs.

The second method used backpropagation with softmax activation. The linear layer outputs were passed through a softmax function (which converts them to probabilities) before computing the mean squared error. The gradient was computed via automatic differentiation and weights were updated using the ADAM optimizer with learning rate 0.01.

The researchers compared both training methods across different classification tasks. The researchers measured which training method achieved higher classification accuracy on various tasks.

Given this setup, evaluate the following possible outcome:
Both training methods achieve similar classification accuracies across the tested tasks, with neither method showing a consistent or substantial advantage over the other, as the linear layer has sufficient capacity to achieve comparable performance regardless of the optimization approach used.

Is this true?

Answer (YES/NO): NO